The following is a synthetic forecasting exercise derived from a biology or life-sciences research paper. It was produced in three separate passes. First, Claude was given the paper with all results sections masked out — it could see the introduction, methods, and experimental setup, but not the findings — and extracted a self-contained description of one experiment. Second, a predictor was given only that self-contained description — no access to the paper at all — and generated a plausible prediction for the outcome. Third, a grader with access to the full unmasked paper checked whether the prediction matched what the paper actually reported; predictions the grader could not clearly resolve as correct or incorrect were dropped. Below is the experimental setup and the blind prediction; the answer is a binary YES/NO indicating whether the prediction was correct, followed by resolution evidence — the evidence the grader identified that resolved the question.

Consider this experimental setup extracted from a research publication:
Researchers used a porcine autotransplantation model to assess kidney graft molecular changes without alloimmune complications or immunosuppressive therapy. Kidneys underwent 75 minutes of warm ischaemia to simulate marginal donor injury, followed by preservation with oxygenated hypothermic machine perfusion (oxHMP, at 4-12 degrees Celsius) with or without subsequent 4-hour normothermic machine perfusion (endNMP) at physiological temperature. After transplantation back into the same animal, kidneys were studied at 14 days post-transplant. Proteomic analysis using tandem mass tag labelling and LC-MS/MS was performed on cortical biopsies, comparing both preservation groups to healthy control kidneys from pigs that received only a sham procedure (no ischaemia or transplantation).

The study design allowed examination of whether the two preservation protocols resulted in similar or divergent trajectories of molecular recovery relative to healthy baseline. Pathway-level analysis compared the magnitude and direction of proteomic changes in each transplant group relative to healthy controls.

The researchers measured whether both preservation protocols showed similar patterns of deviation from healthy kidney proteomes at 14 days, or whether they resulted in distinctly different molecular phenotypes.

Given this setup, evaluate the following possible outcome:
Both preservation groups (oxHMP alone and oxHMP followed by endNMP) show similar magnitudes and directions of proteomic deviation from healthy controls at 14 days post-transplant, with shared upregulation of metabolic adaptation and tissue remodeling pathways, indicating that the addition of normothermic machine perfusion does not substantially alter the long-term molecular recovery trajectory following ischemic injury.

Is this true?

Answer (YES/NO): NO